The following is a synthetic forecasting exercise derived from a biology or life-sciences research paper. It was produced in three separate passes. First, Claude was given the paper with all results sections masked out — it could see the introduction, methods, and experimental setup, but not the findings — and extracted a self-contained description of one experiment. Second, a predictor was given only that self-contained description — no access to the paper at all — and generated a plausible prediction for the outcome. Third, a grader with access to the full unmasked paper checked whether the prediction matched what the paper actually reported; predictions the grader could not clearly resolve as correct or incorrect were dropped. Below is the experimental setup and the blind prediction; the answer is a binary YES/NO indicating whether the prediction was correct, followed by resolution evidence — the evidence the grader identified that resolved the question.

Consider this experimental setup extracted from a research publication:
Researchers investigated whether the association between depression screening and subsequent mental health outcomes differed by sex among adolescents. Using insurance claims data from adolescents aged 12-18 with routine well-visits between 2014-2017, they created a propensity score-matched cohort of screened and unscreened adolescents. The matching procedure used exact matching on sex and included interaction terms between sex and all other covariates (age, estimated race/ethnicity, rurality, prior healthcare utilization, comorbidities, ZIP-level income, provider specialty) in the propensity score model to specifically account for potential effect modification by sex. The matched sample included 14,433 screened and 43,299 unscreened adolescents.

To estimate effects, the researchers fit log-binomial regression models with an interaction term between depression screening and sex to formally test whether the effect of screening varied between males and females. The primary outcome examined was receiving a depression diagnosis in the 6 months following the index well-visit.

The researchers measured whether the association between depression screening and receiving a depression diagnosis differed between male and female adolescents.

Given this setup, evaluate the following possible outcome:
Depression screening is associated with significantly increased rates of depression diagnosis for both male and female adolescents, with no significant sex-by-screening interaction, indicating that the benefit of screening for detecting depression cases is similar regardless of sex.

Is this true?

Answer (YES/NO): NO